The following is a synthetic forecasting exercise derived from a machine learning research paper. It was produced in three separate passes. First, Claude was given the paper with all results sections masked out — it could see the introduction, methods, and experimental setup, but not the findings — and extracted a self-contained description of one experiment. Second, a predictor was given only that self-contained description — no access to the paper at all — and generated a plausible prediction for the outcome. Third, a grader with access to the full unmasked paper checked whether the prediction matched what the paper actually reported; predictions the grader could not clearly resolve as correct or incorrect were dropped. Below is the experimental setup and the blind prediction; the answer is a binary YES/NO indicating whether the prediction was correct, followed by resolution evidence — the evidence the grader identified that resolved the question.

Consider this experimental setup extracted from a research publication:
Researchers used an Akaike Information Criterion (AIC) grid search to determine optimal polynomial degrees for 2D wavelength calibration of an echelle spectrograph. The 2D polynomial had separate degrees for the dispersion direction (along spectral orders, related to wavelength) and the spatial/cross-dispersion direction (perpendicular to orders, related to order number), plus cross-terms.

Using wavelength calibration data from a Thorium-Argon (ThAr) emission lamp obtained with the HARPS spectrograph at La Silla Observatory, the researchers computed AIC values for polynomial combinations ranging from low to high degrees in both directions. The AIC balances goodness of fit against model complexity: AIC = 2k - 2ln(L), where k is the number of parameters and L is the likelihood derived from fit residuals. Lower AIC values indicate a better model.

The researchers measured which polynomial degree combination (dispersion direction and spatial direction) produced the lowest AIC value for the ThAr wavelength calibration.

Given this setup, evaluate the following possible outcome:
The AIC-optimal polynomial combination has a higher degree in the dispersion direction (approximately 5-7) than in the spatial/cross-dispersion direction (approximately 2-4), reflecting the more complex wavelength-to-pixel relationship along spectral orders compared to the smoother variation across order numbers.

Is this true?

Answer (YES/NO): NO